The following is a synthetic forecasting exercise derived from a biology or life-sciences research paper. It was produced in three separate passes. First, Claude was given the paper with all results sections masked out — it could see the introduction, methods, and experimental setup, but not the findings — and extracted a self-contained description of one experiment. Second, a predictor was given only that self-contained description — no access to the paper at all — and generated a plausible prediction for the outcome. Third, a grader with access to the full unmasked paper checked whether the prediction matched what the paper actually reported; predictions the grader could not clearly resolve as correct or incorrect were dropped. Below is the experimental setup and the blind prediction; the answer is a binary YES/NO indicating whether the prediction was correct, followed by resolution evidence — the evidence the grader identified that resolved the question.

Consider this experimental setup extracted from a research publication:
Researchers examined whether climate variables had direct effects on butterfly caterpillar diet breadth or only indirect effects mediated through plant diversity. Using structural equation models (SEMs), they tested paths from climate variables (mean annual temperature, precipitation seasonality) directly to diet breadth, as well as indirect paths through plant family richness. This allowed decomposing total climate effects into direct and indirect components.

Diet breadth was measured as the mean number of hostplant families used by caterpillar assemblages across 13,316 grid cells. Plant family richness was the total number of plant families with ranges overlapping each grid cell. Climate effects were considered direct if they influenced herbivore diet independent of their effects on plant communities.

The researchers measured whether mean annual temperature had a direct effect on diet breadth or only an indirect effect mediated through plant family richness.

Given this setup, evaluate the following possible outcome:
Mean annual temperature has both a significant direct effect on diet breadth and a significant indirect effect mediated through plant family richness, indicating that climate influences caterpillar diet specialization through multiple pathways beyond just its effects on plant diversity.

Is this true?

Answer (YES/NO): YES